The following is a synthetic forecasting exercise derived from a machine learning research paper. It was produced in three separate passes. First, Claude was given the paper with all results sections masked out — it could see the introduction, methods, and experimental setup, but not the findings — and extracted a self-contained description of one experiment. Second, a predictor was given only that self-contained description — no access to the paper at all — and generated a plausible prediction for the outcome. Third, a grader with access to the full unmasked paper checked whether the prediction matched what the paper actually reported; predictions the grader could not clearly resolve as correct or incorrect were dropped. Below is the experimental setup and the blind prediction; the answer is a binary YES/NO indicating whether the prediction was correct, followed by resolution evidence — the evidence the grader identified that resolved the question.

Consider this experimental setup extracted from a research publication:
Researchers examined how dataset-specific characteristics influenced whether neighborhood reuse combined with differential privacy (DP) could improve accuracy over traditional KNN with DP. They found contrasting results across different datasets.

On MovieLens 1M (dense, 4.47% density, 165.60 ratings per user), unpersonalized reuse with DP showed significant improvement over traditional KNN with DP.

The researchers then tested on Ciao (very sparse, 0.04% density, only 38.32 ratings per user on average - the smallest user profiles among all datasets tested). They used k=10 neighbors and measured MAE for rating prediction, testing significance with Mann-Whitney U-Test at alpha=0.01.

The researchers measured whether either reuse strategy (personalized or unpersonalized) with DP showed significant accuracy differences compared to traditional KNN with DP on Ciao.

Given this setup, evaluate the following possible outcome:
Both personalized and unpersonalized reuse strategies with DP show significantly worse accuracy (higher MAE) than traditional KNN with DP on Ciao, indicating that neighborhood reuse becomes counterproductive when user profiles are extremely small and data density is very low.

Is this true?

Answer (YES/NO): NO